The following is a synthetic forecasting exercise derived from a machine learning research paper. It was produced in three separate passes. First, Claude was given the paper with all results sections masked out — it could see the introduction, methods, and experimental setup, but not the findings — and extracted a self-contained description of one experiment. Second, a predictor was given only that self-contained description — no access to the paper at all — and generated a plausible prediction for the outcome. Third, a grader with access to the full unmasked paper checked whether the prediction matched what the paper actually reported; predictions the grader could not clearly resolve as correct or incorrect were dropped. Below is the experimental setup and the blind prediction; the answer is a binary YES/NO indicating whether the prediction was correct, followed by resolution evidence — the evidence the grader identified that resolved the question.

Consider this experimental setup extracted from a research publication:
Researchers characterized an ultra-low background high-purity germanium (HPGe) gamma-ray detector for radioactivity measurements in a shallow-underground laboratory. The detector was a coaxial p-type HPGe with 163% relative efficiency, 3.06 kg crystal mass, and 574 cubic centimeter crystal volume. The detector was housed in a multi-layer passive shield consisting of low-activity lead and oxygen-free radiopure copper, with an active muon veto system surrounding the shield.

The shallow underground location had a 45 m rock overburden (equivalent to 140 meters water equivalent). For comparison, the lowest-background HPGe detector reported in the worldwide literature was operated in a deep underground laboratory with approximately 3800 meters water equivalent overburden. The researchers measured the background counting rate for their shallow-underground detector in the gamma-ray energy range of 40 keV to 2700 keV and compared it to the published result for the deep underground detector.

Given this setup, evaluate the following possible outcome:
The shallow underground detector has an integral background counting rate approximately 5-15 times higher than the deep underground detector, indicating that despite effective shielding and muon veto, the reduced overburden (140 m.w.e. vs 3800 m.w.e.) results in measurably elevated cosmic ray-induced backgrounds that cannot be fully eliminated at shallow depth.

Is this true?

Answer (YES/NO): NO